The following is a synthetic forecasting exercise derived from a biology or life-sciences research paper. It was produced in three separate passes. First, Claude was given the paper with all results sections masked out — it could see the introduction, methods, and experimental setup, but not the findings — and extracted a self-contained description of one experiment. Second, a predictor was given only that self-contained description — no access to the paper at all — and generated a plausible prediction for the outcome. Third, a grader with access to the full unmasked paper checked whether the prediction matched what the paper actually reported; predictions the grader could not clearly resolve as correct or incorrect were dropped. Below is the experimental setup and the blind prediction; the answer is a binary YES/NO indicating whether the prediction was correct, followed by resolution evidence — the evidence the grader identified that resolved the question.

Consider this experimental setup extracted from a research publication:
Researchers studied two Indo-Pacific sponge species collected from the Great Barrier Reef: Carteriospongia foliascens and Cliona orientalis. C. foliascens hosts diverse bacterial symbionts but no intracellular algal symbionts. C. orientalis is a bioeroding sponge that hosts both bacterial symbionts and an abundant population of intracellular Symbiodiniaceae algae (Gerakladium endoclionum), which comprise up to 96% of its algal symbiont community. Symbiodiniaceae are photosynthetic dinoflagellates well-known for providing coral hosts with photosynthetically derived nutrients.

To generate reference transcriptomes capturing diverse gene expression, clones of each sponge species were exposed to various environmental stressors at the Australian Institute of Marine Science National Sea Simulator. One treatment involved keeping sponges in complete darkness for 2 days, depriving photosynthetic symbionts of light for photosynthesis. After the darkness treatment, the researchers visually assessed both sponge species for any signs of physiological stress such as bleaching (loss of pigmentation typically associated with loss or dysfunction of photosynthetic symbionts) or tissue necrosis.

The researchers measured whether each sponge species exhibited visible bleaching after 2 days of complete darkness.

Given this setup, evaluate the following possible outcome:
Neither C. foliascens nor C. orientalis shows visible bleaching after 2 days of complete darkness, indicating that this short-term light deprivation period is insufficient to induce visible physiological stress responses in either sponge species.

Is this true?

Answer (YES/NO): NO